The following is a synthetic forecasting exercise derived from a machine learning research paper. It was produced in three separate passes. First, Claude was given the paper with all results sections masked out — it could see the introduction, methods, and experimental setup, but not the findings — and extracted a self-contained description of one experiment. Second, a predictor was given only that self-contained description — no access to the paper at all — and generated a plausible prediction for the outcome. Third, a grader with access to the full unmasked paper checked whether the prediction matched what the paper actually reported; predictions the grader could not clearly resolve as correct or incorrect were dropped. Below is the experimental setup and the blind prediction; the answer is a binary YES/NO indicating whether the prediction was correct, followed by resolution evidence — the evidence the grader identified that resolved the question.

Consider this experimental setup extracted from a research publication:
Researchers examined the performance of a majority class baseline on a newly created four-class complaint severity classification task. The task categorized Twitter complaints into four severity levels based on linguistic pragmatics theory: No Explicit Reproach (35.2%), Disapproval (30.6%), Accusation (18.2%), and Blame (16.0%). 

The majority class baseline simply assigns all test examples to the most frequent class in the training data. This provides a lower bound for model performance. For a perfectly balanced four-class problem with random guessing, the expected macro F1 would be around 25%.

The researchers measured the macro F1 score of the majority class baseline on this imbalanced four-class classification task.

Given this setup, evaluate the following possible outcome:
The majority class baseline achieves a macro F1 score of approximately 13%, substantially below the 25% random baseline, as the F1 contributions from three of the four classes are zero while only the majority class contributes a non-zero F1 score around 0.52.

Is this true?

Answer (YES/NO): YES